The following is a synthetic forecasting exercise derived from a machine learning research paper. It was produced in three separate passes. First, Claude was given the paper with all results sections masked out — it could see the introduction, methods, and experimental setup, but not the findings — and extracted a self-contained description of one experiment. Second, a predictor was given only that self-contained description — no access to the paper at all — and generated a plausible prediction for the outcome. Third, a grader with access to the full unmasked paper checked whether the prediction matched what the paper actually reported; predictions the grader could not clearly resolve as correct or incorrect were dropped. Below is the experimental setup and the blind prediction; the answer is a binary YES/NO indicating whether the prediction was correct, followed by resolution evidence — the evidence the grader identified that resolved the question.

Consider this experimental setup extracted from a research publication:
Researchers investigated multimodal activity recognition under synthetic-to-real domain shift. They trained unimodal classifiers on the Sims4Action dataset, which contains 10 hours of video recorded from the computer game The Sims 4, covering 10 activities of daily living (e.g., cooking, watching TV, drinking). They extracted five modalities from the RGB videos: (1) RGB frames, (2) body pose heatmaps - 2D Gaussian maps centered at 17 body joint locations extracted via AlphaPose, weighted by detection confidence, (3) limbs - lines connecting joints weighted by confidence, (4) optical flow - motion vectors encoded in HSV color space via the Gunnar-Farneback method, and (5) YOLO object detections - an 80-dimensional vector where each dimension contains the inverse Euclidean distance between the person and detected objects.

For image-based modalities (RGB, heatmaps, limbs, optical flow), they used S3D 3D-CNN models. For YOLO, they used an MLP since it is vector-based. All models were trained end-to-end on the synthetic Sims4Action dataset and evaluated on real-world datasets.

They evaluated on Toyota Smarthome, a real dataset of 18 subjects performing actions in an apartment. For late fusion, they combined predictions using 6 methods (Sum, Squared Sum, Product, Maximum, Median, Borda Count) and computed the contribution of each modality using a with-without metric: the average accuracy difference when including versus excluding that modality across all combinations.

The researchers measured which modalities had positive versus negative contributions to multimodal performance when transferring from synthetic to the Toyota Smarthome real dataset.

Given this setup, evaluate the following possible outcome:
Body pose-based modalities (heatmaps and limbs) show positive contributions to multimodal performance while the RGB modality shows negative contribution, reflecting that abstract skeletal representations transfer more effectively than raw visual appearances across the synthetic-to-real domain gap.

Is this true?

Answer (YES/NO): YES